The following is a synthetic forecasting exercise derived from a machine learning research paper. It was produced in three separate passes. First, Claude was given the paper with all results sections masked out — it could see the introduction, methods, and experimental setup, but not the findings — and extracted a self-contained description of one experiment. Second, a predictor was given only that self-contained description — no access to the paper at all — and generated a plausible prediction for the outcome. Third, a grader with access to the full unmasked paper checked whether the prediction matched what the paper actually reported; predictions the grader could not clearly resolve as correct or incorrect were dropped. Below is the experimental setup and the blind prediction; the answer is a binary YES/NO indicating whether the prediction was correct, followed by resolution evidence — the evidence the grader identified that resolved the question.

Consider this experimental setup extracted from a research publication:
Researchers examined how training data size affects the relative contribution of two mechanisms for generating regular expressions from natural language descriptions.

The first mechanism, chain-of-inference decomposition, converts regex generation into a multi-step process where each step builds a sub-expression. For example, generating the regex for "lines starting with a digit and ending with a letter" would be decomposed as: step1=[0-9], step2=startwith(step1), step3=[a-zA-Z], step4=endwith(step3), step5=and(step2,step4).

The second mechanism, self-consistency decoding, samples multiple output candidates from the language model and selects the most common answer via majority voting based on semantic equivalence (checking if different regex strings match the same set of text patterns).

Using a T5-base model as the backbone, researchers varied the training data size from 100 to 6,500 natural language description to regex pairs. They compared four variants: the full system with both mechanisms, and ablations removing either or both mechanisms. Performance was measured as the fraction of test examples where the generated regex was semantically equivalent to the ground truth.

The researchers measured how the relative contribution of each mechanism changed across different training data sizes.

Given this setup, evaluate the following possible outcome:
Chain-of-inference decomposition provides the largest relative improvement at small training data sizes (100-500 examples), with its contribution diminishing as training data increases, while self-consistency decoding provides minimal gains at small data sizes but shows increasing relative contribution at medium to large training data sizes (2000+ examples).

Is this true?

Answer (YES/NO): NO